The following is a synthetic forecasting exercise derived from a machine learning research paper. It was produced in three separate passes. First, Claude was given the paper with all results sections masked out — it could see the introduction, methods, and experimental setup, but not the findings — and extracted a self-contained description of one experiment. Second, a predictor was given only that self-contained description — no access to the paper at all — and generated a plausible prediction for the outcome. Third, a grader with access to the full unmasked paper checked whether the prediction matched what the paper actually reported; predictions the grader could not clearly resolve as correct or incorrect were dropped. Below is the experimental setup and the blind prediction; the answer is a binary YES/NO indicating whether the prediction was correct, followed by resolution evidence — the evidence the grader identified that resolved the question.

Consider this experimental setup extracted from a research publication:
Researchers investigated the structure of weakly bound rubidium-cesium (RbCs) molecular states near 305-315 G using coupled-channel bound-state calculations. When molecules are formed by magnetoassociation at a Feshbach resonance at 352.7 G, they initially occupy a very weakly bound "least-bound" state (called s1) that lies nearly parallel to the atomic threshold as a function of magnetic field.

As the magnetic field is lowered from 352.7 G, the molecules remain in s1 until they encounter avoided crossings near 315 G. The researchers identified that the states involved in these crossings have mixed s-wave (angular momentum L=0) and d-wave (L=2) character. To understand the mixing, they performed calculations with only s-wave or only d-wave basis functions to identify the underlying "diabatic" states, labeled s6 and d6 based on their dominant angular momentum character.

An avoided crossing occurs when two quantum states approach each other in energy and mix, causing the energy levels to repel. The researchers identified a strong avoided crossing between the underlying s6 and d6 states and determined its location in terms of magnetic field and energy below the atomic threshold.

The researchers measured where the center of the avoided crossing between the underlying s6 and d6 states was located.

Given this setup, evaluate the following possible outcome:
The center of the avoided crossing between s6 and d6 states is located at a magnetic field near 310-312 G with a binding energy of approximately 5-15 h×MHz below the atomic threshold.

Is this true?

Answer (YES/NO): NO